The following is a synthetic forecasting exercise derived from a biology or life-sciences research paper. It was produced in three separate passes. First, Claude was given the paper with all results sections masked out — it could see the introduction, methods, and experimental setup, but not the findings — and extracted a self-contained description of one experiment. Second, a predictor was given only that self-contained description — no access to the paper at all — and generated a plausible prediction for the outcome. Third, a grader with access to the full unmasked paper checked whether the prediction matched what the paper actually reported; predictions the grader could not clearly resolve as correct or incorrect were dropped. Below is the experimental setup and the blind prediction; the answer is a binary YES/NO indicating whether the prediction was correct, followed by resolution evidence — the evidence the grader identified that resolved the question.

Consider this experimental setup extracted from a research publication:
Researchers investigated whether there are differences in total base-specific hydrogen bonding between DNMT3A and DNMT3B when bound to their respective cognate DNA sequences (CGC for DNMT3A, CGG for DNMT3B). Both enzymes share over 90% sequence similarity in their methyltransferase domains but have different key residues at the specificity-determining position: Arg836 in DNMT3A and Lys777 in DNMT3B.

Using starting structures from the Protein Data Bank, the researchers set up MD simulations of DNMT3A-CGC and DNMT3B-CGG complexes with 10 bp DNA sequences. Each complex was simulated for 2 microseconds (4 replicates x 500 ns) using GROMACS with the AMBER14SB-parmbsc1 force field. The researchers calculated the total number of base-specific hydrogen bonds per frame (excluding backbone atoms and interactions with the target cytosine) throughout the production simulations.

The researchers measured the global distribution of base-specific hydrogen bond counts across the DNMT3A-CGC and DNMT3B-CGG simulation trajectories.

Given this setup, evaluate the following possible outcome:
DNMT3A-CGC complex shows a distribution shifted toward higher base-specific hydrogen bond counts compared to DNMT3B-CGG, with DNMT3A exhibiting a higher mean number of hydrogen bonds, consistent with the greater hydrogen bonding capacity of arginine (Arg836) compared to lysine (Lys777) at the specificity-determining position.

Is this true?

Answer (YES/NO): NO